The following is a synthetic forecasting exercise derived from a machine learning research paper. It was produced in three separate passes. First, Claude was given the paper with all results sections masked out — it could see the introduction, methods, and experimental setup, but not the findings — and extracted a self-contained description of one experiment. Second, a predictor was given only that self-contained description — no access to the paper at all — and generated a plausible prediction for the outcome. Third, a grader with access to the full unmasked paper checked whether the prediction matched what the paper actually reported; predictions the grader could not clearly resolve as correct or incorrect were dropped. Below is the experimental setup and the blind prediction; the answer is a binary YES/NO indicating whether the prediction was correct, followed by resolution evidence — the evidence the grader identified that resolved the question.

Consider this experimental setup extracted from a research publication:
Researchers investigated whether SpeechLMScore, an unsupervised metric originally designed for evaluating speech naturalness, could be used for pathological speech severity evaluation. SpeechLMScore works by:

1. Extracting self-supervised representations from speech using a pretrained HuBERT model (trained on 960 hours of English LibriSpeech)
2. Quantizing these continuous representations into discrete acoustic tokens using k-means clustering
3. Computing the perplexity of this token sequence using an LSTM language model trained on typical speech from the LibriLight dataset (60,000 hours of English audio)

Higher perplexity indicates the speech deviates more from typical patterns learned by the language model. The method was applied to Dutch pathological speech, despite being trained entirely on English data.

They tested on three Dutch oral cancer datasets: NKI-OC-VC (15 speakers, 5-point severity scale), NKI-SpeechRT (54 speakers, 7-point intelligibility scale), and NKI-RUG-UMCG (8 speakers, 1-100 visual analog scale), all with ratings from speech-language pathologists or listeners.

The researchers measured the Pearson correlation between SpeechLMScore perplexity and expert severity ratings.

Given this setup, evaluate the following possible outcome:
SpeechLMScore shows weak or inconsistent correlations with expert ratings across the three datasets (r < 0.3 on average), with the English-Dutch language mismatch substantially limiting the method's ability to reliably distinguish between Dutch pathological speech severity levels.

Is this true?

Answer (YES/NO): NO